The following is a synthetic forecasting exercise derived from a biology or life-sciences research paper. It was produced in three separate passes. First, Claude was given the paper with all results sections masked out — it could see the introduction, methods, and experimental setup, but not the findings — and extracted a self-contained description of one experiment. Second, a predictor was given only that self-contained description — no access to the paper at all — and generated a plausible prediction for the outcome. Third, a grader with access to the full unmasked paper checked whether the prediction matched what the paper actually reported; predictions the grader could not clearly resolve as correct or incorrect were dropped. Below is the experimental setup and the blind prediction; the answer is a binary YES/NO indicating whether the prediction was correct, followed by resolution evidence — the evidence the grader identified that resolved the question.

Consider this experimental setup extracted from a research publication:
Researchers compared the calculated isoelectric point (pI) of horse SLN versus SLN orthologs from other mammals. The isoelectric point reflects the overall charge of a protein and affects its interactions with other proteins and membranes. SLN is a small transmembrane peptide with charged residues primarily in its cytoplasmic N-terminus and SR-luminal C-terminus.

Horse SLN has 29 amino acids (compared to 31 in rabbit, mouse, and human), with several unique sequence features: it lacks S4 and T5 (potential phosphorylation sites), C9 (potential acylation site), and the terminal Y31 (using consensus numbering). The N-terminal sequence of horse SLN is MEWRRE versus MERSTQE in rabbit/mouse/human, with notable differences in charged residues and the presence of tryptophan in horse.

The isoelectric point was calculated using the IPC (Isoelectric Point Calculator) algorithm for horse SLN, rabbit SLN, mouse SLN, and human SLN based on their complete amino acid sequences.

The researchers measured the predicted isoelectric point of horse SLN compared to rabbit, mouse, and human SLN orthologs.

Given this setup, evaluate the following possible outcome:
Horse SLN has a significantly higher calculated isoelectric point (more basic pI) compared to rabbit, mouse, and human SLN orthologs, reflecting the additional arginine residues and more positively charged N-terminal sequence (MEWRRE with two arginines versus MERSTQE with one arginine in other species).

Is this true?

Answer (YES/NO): YES